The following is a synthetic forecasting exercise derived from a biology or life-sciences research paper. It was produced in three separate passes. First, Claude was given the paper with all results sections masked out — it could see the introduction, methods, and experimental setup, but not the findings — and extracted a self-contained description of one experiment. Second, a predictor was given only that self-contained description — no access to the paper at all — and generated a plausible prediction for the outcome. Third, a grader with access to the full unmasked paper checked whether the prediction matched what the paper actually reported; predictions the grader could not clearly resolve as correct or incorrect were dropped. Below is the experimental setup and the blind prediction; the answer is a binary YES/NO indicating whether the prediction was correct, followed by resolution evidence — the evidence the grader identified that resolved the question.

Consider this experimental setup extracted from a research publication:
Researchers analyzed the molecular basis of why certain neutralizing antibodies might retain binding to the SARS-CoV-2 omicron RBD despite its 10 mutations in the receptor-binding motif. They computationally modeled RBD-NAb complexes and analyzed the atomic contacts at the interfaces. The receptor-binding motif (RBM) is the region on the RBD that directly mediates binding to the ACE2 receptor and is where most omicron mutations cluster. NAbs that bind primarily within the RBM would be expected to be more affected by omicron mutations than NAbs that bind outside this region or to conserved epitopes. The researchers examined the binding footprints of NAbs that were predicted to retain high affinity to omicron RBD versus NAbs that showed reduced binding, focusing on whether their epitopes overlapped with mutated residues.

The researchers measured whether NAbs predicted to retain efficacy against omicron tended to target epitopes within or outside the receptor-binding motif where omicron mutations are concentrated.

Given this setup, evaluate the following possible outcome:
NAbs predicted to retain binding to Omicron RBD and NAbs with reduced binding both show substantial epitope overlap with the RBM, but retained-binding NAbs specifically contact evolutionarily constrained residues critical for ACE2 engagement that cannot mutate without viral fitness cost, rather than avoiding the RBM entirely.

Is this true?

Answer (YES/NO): NO